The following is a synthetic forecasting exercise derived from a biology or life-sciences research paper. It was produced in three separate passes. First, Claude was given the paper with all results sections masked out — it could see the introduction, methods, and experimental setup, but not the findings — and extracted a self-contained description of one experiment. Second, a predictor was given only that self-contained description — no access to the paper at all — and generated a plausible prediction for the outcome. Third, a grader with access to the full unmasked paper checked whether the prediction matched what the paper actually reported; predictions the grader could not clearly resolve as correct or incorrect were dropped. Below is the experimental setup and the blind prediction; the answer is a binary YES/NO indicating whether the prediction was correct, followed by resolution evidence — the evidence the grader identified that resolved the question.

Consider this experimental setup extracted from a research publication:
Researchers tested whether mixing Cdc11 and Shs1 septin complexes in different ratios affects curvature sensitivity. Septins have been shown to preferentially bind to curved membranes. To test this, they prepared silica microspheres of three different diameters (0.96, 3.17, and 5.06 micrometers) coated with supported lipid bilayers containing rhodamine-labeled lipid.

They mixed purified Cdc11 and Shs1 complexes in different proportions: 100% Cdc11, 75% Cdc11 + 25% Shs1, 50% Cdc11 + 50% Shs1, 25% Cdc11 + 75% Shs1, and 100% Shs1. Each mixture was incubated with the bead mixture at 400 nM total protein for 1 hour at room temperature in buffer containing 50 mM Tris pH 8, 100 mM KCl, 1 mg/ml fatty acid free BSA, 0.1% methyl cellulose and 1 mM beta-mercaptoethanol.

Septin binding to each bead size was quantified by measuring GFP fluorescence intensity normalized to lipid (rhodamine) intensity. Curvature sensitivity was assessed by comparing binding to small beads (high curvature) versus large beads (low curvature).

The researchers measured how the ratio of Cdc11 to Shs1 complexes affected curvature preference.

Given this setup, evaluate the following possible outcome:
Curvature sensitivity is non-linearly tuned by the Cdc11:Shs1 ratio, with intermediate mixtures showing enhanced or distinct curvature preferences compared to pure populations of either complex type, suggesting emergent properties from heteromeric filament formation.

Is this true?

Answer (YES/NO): NO